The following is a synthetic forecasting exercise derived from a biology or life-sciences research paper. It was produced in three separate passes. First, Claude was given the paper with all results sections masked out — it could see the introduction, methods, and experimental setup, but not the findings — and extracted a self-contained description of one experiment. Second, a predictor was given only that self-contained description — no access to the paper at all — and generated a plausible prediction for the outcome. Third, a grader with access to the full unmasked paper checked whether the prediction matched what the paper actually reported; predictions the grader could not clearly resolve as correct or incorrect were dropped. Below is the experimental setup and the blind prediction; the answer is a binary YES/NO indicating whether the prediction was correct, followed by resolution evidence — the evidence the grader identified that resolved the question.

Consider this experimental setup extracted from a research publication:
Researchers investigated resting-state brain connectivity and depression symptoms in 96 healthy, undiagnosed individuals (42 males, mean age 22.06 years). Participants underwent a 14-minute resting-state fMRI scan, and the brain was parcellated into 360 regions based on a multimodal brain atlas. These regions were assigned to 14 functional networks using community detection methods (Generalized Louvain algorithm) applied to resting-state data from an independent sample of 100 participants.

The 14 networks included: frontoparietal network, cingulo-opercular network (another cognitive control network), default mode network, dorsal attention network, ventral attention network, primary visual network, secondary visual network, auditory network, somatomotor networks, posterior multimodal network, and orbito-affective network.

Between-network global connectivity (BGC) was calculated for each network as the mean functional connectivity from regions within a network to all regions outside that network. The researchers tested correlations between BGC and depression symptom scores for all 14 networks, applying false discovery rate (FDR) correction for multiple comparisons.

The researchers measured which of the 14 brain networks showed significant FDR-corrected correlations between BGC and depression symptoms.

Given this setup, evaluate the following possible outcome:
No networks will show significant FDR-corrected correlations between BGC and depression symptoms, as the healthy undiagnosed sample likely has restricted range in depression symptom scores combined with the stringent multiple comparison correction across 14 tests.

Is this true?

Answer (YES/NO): NO